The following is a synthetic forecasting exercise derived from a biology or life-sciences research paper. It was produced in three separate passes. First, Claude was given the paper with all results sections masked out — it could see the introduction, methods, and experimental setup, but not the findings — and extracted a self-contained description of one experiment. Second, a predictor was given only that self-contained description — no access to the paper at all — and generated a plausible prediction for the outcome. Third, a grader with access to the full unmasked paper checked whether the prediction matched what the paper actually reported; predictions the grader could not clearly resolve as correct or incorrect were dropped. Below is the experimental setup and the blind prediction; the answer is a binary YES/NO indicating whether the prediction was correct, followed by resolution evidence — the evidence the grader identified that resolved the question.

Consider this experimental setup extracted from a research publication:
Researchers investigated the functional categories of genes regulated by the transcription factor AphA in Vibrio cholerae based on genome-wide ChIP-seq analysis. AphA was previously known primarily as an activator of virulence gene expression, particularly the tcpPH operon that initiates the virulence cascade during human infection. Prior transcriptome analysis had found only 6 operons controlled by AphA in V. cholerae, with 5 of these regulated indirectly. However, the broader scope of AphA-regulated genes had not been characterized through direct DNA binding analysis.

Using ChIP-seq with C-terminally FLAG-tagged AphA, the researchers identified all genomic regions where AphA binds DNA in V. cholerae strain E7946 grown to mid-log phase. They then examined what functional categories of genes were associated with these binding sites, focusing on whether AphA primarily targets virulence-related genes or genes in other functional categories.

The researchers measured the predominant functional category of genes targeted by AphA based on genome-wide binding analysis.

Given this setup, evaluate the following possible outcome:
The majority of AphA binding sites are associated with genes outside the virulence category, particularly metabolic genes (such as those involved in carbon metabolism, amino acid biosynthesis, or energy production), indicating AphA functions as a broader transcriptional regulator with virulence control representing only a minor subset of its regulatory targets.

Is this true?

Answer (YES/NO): NO